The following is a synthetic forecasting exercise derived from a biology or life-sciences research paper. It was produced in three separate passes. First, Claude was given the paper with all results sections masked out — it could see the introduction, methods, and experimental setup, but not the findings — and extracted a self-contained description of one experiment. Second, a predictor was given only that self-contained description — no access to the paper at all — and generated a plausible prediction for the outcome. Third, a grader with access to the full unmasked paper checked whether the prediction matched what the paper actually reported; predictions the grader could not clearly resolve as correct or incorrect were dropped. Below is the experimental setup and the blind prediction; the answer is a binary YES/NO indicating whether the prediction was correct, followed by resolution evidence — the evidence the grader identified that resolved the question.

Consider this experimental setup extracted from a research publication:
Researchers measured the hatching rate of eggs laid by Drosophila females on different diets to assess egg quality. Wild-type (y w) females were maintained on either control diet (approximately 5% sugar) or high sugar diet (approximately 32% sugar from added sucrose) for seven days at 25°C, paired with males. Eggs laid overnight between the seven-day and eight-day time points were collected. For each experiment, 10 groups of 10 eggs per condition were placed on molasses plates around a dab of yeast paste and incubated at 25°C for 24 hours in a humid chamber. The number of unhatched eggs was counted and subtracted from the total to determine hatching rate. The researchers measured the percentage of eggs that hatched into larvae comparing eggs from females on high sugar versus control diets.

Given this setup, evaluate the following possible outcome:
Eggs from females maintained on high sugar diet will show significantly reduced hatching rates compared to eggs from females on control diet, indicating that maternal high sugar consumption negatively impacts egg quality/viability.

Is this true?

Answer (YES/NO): YES